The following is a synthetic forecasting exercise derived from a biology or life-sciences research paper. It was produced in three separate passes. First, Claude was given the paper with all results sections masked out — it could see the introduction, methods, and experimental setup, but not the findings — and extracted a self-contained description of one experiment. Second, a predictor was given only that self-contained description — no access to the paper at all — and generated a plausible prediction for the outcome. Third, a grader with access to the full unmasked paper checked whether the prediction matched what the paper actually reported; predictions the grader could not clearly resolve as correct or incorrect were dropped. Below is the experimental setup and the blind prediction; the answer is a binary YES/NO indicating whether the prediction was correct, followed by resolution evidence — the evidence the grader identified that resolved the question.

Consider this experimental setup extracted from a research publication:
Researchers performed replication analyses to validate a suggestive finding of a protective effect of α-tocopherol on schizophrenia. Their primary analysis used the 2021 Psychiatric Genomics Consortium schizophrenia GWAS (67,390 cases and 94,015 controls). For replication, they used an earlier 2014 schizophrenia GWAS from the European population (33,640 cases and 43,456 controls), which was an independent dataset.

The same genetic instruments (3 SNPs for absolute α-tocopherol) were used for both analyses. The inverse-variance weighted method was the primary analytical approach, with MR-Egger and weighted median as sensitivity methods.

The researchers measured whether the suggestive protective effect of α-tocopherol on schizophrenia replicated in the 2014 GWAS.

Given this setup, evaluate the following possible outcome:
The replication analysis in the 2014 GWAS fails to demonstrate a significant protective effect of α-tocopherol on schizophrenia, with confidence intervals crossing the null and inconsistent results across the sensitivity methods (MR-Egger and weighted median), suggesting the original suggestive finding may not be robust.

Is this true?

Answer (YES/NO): NO